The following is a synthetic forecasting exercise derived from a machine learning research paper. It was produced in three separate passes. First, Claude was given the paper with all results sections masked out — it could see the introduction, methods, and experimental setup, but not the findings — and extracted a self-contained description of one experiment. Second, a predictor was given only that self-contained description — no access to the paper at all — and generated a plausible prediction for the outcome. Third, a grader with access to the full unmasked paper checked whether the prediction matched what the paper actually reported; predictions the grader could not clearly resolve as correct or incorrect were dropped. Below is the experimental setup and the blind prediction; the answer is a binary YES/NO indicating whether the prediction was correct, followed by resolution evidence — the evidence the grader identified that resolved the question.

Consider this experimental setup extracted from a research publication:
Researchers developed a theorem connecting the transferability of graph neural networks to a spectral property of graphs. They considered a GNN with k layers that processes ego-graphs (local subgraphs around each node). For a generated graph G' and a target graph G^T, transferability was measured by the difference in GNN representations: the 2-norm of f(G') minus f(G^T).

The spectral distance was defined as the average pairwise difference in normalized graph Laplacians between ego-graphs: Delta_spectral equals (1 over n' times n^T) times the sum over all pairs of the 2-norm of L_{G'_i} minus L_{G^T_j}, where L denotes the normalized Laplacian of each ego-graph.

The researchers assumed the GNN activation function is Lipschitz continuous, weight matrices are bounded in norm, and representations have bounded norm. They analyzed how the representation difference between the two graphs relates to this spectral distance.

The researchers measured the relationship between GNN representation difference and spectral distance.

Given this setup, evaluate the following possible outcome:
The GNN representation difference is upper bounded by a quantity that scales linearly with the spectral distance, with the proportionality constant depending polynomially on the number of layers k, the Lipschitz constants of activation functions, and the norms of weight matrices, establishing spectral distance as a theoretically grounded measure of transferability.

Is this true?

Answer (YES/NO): NO